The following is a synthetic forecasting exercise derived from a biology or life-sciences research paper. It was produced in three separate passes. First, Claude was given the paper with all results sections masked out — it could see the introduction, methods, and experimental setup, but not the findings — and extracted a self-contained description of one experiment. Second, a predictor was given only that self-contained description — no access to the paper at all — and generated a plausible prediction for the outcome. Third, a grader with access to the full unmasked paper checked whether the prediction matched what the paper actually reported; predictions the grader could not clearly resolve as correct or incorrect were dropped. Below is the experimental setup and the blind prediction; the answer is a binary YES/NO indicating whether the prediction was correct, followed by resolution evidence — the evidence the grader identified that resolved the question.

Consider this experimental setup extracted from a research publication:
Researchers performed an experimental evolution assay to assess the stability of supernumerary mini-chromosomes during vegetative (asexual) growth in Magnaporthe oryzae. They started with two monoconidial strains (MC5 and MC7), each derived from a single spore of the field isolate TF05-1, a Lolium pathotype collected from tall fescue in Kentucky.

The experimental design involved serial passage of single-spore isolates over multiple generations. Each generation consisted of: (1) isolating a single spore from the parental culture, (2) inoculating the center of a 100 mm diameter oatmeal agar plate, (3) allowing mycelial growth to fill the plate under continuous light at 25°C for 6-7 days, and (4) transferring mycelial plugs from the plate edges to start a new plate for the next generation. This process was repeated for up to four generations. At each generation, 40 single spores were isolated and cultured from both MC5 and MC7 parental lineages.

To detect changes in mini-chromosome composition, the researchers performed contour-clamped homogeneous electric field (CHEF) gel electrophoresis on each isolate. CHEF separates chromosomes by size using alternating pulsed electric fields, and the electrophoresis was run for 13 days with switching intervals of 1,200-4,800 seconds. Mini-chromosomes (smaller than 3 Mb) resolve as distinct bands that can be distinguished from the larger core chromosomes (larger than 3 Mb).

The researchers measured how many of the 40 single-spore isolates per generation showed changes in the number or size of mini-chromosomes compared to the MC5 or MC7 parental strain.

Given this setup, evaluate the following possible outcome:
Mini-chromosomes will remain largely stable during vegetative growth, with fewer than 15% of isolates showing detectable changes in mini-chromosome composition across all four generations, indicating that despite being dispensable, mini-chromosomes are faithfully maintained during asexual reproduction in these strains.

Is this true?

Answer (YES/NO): NO